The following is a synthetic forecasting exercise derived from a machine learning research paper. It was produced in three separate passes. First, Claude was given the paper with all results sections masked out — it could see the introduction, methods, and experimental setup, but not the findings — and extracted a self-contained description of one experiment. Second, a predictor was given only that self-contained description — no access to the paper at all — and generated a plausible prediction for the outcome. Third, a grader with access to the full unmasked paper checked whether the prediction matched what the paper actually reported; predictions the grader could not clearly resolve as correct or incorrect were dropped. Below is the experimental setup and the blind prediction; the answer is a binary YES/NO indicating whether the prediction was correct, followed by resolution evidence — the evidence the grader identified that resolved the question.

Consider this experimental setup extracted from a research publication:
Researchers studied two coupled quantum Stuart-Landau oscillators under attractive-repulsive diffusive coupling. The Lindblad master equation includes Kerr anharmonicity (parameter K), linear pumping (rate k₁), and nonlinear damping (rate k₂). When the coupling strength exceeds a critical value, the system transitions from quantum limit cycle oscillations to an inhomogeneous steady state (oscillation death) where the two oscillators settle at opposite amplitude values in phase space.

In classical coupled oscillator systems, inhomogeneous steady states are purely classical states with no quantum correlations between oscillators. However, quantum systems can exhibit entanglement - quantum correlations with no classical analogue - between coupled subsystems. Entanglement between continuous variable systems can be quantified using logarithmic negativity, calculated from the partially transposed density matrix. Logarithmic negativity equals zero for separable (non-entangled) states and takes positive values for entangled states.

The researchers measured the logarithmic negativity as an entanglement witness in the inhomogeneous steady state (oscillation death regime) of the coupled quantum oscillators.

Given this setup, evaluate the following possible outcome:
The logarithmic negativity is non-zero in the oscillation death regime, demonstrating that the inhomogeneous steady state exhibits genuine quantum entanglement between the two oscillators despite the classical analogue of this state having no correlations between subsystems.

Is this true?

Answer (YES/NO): YES